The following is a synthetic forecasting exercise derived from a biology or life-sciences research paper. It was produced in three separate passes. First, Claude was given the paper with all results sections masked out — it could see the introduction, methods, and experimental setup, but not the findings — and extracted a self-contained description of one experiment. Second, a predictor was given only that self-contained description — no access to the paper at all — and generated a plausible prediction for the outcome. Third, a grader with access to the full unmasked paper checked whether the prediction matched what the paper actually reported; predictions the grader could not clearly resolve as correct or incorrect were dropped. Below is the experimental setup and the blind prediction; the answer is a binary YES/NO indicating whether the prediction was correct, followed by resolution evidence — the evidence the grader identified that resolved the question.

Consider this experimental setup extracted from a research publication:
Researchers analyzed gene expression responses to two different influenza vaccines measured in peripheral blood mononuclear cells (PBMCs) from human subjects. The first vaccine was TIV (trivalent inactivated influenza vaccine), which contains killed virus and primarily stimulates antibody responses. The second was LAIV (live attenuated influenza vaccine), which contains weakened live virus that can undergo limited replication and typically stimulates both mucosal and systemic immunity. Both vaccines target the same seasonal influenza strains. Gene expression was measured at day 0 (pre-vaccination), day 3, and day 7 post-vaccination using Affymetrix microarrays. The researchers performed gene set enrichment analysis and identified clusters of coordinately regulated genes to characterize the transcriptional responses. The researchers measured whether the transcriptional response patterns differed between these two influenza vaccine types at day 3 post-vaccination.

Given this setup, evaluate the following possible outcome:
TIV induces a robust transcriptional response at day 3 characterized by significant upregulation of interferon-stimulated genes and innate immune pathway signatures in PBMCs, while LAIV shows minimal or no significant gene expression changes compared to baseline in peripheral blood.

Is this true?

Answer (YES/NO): NO